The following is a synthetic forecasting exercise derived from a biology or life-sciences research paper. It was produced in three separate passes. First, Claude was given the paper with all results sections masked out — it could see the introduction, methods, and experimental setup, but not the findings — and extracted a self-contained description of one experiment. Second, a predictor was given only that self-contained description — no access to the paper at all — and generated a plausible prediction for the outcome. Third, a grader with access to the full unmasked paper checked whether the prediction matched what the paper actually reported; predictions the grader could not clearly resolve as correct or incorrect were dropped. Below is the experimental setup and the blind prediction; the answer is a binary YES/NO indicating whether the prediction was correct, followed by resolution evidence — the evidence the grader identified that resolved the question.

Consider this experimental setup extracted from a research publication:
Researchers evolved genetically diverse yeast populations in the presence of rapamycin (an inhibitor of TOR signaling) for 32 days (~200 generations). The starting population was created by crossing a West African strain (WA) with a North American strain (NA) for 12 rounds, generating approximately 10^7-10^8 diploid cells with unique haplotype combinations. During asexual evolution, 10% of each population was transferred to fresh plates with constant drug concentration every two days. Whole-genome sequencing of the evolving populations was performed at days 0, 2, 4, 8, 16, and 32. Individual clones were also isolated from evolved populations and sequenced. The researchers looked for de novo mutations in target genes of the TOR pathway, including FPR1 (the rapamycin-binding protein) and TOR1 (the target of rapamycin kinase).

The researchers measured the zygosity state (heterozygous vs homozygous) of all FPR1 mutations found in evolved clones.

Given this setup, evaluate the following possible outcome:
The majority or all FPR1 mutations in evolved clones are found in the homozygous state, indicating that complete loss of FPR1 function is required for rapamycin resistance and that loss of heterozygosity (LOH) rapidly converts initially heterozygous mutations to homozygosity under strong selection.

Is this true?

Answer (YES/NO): YES